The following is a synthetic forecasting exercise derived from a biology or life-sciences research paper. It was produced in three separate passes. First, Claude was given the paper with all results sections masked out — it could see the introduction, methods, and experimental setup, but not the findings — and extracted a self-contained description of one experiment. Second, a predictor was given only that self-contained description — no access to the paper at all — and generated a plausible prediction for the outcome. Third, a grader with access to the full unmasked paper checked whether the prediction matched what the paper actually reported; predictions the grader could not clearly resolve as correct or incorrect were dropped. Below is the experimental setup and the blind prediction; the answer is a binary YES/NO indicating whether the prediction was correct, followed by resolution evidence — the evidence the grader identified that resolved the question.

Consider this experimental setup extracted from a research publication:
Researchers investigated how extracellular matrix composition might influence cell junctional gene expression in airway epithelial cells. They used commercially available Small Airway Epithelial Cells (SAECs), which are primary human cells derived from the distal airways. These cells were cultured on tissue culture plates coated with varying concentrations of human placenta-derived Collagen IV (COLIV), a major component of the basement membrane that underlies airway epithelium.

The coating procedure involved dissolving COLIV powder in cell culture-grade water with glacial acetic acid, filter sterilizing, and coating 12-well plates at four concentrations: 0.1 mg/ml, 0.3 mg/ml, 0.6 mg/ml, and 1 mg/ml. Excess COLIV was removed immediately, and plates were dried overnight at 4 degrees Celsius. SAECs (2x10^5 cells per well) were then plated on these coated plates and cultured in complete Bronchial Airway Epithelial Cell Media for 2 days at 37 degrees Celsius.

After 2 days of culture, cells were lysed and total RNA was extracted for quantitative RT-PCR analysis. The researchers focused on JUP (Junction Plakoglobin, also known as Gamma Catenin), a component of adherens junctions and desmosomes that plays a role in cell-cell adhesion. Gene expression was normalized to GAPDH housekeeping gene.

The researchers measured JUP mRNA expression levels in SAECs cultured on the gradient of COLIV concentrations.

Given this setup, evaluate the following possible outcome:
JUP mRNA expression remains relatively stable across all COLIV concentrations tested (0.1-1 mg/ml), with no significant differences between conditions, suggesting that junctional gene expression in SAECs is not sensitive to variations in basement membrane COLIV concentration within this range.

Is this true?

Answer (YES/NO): NO